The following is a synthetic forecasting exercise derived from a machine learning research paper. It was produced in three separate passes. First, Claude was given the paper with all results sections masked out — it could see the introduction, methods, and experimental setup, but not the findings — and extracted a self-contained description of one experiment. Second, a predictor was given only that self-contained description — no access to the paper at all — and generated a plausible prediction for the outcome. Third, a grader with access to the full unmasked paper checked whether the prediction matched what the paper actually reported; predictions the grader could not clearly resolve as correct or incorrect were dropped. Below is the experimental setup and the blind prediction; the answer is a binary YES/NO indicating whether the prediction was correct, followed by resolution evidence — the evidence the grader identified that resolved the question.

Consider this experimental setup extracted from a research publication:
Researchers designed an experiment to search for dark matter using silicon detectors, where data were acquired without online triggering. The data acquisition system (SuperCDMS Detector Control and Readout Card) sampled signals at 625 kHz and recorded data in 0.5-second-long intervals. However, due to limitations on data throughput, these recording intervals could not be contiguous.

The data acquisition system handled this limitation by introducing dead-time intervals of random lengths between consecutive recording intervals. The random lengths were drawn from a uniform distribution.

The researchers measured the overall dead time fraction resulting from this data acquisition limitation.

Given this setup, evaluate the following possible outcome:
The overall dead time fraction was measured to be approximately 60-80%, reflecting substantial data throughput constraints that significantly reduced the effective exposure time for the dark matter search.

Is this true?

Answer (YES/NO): NO